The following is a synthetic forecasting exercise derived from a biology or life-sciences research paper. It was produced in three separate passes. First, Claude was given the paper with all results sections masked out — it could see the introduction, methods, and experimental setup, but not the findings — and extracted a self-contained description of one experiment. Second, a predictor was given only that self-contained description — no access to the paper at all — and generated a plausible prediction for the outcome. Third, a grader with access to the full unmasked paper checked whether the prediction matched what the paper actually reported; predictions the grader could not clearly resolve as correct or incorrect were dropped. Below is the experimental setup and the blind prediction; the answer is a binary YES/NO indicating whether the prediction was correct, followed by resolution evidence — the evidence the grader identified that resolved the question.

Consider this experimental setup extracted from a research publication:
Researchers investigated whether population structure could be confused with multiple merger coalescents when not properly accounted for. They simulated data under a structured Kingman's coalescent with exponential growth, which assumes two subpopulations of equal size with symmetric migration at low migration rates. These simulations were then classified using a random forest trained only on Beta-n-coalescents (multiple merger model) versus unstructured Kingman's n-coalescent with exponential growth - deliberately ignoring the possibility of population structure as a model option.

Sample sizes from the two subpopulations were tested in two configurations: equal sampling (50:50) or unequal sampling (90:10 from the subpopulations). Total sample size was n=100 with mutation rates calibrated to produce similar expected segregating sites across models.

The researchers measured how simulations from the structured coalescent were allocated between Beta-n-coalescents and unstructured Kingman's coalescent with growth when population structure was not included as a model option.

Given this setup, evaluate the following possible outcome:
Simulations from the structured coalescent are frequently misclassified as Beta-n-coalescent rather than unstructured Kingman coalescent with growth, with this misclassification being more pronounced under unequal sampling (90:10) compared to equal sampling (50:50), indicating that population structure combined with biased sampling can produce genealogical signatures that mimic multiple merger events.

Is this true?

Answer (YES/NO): NO